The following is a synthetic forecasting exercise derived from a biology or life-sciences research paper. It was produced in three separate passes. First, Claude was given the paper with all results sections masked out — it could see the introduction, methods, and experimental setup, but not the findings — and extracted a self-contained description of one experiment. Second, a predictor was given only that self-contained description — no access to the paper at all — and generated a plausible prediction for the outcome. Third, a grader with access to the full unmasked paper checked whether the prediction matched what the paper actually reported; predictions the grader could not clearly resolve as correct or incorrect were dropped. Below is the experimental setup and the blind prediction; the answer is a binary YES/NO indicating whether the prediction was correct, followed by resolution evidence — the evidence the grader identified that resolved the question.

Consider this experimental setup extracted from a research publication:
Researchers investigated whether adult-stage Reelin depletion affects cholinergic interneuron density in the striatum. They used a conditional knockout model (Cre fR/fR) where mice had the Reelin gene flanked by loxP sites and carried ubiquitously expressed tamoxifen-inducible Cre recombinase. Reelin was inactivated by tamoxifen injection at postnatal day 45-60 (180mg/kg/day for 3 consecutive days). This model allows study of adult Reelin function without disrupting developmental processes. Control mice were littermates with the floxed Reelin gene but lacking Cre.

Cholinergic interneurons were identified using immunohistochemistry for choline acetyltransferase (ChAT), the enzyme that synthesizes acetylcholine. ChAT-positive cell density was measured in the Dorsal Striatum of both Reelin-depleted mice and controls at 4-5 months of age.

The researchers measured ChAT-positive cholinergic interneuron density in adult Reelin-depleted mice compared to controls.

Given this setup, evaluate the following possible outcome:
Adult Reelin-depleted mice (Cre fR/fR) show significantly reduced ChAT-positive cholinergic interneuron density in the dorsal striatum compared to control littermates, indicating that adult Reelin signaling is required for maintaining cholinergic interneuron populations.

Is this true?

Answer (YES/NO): NO